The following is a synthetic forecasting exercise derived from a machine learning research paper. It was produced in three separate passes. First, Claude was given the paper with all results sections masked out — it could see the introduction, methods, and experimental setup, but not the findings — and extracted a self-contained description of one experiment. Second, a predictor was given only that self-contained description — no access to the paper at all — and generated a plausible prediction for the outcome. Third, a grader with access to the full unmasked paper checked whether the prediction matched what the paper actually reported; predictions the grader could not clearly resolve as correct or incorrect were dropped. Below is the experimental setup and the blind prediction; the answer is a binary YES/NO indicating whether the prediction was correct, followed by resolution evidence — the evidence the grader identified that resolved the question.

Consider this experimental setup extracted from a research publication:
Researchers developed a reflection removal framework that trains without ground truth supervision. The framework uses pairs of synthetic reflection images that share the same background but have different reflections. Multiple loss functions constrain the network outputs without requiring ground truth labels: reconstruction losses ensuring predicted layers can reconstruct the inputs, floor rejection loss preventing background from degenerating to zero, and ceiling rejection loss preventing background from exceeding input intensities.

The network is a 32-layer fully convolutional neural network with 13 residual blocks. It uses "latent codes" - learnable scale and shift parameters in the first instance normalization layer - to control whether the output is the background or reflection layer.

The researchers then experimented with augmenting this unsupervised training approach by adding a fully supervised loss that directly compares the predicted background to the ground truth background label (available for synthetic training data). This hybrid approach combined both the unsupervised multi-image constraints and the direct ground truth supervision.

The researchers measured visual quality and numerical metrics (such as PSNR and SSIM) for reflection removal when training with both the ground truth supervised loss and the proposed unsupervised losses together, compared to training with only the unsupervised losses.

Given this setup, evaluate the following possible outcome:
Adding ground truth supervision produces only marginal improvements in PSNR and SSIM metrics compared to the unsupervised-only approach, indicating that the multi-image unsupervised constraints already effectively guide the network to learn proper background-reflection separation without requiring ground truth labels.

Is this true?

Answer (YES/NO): NO